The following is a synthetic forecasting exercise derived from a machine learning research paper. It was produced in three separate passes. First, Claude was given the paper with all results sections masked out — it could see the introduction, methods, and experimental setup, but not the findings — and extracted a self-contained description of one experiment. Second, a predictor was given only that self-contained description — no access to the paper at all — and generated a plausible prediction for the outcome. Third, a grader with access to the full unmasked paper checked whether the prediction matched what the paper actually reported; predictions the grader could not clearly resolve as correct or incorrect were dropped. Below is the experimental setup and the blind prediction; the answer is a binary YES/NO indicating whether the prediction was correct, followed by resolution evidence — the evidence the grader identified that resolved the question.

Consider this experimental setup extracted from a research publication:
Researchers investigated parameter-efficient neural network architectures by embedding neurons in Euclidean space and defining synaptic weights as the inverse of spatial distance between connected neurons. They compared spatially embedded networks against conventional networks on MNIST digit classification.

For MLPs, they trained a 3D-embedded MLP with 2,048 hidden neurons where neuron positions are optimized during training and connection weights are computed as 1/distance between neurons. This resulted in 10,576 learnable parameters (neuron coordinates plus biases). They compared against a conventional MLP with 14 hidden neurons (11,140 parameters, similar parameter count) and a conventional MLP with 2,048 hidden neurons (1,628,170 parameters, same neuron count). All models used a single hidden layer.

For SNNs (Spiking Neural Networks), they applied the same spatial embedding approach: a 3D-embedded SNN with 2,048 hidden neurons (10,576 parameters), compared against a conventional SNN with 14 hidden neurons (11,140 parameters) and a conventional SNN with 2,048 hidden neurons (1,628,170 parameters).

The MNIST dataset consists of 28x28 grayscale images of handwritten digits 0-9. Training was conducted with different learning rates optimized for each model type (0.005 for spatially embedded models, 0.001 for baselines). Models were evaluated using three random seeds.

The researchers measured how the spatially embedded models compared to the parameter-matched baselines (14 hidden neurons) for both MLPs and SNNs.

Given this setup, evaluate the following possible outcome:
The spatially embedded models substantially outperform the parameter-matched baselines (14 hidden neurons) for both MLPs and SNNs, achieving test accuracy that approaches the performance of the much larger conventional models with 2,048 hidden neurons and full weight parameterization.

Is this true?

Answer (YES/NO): NO